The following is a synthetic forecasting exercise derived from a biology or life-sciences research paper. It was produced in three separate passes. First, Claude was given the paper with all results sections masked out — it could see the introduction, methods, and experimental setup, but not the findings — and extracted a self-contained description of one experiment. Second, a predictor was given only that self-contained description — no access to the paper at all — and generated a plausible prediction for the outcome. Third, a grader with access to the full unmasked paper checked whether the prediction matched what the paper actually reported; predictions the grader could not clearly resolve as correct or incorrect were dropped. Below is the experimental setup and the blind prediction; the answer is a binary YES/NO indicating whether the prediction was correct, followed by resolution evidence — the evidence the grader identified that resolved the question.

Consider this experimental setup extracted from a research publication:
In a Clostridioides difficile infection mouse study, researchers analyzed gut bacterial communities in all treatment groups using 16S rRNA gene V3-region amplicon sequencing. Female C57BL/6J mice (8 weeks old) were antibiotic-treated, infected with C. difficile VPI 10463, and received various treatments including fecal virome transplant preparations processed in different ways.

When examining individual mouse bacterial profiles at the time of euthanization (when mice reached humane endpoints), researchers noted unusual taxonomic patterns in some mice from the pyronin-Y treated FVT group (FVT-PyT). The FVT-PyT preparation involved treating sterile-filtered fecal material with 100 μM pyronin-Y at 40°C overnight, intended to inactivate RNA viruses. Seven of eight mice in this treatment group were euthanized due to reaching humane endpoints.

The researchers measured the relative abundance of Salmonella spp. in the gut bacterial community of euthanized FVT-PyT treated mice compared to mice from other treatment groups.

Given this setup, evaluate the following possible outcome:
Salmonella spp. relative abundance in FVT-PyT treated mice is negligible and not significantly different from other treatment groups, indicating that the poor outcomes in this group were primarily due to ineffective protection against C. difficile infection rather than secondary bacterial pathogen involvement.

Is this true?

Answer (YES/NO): NO